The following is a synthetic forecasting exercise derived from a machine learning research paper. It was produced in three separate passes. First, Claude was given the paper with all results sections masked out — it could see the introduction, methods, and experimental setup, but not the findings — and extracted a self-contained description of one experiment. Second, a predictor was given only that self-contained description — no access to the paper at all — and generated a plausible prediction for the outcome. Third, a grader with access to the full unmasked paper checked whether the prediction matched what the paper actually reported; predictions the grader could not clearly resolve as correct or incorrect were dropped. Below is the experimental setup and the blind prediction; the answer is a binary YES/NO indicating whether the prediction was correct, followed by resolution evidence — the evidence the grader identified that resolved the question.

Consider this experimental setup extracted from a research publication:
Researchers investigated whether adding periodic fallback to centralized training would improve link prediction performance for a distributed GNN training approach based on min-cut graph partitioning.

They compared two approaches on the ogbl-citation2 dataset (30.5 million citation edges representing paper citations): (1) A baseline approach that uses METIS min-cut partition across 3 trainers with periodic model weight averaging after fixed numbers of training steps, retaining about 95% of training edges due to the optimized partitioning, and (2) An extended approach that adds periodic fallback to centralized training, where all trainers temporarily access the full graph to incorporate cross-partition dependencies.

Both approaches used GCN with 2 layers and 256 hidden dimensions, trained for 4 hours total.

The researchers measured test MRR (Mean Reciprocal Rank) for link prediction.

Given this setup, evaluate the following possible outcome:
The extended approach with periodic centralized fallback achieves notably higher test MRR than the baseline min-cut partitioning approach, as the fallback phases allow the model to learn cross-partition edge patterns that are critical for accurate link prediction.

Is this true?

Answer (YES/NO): NO